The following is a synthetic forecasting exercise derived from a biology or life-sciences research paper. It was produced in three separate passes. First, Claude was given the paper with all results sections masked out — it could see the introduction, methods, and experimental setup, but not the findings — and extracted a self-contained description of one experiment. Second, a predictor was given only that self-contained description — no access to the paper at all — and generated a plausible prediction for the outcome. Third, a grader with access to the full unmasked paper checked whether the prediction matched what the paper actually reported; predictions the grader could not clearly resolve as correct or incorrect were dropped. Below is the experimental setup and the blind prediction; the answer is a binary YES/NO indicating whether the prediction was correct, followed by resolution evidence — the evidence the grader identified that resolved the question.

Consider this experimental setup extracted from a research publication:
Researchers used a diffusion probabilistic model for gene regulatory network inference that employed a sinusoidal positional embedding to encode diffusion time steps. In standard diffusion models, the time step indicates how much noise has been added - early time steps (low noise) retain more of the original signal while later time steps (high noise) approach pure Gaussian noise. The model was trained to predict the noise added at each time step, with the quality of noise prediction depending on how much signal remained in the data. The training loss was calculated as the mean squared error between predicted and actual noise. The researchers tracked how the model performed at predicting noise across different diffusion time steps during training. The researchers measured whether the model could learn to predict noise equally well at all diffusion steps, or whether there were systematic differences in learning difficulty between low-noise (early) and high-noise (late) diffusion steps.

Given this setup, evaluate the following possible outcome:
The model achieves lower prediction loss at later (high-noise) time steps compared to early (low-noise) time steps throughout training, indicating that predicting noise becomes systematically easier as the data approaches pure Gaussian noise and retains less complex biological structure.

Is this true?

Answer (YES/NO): YES